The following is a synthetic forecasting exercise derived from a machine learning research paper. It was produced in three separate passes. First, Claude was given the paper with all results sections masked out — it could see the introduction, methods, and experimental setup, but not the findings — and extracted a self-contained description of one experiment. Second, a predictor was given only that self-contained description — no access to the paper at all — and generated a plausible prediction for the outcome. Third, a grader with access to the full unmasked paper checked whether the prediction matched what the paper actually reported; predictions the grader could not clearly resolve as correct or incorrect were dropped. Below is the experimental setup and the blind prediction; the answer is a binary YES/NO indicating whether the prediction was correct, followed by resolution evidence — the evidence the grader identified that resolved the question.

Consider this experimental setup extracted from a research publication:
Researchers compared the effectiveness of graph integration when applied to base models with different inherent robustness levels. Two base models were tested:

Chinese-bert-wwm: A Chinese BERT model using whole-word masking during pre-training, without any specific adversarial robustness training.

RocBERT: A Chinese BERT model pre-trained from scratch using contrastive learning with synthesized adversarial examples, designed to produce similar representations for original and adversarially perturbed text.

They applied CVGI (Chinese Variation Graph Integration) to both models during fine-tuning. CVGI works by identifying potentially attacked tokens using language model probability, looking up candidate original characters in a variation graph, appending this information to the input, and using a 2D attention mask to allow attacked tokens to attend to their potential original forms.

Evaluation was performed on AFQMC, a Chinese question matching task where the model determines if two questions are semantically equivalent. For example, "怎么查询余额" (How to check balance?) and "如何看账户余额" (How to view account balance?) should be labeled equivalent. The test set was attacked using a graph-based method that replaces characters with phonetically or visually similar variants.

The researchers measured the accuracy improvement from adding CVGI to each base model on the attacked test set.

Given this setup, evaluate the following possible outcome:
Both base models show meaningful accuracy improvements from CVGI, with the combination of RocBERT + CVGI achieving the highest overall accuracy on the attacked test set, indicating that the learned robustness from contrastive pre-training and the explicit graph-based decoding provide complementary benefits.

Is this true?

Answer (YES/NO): YES